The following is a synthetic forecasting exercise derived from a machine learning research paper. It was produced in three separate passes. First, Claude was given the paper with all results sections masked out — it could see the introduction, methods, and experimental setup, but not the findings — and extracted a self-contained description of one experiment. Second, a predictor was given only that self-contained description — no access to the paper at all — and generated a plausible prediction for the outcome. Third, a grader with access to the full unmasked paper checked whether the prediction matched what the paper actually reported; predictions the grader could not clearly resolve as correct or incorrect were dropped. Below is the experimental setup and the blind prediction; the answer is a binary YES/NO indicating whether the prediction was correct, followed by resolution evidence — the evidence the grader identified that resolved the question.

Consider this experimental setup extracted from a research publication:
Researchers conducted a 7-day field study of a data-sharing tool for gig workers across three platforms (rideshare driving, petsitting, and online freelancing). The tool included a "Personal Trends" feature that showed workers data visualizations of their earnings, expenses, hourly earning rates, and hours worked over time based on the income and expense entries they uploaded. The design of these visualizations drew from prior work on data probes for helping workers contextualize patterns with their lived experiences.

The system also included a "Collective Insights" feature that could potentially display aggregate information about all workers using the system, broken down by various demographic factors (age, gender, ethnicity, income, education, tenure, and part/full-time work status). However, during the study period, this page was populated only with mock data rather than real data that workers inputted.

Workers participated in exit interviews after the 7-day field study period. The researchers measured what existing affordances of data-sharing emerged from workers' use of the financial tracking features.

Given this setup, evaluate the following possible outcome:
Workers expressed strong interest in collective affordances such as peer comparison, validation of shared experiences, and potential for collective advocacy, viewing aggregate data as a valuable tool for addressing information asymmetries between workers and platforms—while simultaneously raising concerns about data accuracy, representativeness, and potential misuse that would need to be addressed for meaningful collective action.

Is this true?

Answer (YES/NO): NO